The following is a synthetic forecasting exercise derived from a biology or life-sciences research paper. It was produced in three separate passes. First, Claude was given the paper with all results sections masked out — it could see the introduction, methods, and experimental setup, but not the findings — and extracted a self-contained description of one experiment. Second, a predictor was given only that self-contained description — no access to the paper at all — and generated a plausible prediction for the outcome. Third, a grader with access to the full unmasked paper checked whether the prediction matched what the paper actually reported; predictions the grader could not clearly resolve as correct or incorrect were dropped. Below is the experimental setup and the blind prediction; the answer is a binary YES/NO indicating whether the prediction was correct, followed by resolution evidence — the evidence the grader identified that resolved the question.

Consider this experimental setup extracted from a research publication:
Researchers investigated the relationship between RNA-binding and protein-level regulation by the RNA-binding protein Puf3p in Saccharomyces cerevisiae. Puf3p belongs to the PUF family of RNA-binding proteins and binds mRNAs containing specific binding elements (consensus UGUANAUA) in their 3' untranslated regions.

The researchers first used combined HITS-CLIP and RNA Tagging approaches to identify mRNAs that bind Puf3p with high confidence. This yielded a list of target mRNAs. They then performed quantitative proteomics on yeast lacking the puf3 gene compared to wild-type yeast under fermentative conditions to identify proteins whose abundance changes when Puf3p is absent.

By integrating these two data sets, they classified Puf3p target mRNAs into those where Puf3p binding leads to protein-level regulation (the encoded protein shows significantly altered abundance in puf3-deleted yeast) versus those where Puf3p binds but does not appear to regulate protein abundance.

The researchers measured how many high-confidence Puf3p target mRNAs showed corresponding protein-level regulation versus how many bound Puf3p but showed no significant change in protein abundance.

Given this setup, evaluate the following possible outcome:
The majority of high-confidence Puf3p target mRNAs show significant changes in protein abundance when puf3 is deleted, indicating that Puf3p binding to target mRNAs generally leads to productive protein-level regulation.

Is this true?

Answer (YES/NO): YES